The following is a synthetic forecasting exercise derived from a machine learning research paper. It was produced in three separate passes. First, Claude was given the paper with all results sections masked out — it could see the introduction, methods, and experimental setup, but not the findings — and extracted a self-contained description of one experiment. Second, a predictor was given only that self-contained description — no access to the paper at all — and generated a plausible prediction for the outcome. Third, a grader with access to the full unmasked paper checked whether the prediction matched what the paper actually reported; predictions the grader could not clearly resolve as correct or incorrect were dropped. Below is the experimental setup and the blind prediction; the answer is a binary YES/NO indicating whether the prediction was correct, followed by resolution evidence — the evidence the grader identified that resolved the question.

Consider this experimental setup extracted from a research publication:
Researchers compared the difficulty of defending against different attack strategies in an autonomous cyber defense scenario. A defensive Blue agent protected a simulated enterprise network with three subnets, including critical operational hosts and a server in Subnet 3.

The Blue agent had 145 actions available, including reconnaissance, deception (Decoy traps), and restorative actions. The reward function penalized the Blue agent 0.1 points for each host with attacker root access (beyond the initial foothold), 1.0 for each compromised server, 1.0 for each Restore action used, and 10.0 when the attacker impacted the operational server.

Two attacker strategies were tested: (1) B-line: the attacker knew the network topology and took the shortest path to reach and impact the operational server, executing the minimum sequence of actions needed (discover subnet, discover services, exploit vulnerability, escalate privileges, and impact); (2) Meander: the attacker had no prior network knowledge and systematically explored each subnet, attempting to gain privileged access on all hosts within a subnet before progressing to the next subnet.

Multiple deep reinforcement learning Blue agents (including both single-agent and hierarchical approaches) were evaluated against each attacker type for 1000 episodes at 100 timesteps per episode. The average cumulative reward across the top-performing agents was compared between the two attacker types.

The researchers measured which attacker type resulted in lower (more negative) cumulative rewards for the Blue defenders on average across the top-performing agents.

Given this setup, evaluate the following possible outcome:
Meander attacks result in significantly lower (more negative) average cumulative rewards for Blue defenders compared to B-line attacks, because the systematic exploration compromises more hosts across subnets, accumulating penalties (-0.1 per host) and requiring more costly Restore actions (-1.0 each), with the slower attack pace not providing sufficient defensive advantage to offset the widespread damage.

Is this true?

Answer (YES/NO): YES